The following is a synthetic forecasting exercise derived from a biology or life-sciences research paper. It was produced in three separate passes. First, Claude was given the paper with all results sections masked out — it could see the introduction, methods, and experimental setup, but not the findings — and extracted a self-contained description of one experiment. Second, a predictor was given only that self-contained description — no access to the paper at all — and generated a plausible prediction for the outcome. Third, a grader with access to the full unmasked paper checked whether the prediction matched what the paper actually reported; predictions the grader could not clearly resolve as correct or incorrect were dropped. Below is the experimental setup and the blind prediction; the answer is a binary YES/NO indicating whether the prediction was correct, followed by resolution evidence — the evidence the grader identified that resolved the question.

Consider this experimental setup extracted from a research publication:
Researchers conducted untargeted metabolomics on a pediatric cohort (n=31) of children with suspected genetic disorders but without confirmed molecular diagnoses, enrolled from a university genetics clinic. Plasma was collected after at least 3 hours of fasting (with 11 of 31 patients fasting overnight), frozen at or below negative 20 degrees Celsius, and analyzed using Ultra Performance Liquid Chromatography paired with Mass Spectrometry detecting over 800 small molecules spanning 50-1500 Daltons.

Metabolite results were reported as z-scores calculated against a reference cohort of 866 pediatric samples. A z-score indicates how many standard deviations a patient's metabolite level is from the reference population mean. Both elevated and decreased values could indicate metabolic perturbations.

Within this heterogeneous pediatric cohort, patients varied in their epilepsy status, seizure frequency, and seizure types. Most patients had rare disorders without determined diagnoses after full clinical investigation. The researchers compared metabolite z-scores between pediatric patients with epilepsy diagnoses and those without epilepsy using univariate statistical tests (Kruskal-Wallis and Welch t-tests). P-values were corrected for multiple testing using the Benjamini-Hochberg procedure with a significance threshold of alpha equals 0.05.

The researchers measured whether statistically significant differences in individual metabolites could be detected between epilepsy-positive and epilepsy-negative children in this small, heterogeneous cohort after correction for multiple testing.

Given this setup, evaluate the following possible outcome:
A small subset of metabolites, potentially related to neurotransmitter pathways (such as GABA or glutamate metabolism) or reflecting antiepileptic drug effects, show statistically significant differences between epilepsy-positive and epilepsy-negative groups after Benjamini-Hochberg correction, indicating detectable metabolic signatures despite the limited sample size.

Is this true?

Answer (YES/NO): NO